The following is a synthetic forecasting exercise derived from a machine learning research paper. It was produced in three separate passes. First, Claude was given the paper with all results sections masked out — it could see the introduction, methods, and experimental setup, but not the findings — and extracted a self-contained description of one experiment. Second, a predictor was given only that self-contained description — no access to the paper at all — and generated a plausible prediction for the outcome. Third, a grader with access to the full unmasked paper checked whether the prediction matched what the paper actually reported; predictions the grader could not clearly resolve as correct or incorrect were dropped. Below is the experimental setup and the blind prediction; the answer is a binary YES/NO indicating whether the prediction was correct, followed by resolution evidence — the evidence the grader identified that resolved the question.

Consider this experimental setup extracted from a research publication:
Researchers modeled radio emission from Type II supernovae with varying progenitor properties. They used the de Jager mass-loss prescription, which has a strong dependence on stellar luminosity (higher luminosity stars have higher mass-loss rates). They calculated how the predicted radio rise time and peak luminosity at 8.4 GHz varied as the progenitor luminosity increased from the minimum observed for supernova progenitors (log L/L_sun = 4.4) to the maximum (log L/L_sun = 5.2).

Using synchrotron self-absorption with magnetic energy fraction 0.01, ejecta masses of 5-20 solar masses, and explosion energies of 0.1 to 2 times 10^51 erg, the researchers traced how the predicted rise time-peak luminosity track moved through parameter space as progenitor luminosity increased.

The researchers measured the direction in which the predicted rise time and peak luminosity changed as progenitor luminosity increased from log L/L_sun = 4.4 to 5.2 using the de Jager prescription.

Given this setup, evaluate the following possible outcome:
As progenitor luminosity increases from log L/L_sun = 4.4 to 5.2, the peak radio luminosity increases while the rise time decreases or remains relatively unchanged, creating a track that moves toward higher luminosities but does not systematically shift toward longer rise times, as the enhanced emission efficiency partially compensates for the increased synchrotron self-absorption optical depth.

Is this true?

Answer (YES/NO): NO